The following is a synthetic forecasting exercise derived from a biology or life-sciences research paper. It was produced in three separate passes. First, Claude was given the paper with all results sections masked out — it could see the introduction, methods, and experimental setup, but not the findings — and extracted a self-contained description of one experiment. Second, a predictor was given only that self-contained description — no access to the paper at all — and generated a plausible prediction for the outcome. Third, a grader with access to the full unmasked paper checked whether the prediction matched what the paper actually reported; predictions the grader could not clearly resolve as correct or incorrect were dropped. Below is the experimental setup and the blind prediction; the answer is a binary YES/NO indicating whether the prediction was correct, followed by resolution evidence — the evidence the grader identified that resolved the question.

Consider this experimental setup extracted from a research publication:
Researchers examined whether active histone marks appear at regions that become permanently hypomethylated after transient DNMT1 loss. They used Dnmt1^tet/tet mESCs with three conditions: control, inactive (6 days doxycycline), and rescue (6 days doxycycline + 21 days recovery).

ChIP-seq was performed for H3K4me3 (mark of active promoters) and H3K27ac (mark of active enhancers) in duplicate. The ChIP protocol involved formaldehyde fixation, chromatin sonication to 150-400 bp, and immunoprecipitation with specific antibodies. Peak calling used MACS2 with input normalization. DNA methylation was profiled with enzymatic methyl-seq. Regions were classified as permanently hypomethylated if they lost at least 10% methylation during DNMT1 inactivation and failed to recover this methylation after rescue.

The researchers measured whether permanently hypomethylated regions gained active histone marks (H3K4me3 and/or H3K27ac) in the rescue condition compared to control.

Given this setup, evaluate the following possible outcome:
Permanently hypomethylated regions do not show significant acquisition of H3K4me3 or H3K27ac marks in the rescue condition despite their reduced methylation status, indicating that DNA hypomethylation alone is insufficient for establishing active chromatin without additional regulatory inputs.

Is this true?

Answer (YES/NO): NO